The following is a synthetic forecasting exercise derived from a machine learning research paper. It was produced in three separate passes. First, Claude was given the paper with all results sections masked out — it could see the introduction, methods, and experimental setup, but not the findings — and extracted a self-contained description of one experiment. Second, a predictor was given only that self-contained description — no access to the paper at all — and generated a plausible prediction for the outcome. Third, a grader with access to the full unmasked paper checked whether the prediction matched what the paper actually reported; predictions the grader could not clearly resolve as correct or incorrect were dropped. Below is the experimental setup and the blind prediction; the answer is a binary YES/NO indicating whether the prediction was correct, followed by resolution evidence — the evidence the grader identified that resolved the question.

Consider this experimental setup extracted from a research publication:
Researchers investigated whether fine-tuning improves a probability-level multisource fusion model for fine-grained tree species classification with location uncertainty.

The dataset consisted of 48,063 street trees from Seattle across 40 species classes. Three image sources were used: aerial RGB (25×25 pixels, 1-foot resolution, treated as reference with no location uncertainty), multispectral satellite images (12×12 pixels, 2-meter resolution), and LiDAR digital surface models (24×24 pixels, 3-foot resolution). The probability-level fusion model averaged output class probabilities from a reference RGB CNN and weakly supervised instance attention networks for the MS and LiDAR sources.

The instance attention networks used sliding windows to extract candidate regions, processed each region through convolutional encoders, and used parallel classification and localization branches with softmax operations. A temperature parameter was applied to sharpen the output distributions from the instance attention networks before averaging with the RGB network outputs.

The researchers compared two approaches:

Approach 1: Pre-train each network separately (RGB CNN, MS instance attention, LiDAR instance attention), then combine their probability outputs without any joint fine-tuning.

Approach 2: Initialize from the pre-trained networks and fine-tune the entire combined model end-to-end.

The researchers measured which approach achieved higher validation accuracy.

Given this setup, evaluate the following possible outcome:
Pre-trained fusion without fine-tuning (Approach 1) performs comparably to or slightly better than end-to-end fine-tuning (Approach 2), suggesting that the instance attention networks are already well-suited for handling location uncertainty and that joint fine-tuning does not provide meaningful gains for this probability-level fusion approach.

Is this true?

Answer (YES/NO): YES